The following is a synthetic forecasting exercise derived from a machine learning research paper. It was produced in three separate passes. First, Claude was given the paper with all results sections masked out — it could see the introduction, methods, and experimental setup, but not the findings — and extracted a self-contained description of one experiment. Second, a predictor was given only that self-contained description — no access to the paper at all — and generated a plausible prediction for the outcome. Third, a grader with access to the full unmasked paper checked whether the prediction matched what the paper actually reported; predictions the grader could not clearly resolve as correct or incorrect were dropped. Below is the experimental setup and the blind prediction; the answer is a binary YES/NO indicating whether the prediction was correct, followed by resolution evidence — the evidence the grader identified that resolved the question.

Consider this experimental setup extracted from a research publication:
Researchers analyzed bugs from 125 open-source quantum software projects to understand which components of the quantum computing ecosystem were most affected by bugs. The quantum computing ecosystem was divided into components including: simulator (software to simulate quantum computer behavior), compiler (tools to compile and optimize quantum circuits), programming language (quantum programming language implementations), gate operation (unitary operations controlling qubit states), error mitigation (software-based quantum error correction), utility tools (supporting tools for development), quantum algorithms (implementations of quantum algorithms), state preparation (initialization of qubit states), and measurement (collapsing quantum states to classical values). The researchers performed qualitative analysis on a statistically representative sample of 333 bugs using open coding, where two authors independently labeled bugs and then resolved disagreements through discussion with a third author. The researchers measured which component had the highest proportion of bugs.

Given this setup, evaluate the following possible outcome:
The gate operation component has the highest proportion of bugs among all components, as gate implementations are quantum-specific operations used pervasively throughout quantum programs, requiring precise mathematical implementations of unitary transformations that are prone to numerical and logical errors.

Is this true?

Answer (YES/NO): NO